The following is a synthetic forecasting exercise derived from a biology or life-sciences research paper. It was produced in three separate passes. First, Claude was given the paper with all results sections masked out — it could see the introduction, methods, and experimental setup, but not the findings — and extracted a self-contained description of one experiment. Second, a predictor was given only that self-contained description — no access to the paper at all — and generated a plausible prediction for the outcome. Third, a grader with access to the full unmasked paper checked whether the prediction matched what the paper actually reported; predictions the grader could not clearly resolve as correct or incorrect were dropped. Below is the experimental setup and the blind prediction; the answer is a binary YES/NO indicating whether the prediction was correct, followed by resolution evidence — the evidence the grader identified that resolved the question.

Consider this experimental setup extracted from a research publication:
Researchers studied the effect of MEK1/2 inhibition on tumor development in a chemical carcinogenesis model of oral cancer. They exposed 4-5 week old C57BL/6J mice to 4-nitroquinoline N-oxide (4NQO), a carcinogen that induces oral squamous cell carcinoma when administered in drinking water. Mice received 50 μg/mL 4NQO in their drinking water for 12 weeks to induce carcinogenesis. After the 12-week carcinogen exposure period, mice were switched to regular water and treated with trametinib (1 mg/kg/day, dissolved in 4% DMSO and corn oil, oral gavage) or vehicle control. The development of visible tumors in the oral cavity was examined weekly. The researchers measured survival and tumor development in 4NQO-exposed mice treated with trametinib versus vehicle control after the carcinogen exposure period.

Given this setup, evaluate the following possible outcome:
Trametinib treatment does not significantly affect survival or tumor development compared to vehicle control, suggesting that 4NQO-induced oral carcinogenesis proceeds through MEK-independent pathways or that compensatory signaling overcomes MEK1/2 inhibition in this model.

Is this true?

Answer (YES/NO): NO